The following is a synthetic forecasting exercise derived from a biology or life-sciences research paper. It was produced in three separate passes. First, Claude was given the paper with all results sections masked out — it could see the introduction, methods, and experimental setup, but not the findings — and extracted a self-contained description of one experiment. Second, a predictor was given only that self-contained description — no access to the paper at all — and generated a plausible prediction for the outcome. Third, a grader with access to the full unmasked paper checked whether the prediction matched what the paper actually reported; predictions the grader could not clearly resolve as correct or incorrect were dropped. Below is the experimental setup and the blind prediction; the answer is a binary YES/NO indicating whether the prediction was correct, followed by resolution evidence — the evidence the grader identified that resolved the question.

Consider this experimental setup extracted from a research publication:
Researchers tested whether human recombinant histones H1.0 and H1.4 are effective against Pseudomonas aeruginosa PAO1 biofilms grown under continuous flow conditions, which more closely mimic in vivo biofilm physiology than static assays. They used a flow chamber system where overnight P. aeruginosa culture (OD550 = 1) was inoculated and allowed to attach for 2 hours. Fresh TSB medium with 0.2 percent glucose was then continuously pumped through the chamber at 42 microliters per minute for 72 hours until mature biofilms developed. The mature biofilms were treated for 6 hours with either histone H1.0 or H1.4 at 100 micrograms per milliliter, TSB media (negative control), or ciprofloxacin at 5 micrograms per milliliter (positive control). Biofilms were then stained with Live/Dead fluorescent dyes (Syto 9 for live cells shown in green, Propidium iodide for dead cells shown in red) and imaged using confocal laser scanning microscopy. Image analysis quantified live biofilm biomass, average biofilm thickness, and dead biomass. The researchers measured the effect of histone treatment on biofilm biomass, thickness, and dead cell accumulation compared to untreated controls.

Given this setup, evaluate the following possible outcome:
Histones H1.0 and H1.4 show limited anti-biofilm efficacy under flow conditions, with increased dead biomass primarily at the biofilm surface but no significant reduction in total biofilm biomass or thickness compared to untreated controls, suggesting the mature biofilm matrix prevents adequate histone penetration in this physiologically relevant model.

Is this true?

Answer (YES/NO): NO